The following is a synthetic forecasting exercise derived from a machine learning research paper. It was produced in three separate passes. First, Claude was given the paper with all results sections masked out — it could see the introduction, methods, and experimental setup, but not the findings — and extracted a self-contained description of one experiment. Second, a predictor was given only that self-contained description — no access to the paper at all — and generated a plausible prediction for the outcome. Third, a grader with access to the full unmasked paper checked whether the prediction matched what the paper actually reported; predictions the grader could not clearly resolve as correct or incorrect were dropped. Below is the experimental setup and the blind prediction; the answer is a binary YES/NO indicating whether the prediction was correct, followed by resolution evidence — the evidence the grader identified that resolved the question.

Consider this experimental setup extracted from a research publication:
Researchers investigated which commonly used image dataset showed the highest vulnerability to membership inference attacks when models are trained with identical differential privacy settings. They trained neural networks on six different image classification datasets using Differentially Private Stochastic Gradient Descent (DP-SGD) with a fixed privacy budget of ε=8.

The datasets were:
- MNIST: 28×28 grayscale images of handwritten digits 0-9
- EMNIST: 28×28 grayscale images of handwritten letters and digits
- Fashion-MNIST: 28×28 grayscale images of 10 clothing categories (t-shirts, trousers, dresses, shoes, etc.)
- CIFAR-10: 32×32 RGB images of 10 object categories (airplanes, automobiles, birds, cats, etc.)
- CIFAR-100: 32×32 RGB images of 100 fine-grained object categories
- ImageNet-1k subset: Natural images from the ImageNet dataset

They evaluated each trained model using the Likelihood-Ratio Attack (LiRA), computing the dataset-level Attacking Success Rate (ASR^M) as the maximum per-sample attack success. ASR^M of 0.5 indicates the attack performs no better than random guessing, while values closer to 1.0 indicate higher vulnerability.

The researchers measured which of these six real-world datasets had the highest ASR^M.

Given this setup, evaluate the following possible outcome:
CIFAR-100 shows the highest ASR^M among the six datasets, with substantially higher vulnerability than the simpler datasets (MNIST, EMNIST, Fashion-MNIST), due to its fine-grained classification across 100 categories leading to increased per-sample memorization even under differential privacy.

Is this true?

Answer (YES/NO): NO